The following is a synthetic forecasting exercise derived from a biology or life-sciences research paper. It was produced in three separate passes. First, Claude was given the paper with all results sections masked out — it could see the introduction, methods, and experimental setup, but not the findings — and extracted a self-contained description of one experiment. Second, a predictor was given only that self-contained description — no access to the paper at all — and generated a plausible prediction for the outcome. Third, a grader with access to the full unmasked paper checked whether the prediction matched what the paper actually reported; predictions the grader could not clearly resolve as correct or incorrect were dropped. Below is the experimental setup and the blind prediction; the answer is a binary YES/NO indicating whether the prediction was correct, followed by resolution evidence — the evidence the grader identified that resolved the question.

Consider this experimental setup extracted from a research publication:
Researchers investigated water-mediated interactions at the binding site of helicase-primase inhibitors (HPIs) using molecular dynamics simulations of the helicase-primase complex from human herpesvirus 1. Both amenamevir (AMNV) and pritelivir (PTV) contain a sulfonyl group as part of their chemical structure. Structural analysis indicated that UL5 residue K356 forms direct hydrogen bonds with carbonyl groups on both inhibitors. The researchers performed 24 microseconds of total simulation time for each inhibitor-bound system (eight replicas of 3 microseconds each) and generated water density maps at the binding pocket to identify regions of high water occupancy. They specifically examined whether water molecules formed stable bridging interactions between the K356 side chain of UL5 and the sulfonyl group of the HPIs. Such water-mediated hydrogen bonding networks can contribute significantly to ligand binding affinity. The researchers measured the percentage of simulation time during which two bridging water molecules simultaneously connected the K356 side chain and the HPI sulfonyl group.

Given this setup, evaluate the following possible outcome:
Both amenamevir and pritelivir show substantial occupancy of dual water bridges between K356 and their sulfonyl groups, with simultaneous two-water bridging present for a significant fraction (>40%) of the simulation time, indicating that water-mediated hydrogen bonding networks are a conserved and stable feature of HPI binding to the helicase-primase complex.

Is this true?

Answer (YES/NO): NO